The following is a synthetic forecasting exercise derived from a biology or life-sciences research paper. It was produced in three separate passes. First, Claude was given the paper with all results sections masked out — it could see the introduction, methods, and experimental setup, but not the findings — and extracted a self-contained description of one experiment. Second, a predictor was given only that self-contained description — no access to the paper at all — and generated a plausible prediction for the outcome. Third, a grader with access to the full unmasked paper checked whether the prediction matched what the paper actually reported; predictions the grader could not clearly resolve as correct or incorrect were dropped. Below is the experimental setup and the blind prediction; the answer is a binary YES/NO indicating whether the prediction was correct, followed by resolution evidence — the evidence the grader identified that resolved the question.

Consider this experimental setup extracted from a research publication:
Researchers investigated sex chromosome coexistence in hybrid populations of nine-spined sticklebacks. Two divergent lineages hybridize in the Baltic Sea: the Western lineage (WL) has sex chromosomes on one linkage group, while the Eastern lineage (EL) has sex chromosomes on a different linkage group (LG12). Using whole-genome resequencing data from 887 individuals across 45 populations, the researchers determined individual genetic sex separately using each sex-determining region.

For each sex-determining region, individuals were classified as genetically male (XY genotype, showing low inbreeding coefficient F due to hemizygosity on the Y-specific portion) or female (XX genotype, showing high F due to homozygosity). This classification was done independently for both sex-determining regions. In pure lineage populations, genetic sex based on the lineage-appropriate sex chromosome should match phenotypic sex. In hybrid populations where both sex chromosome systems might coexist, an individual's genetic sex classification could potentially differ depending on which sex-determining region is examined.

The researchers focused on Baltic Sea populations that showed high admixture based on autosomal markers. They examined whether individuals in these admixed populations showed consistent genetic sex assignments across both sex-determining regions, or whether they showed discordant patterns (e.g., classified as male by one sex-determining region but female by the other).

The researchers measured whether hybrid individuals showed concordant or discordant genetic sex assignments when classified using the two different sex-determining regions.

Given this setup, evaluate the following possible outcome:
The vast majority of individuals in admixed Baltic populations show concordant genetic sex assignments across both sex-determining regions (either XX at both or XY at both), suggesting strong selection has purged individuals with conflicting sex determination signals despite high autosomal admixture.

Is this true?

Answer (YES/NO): NO